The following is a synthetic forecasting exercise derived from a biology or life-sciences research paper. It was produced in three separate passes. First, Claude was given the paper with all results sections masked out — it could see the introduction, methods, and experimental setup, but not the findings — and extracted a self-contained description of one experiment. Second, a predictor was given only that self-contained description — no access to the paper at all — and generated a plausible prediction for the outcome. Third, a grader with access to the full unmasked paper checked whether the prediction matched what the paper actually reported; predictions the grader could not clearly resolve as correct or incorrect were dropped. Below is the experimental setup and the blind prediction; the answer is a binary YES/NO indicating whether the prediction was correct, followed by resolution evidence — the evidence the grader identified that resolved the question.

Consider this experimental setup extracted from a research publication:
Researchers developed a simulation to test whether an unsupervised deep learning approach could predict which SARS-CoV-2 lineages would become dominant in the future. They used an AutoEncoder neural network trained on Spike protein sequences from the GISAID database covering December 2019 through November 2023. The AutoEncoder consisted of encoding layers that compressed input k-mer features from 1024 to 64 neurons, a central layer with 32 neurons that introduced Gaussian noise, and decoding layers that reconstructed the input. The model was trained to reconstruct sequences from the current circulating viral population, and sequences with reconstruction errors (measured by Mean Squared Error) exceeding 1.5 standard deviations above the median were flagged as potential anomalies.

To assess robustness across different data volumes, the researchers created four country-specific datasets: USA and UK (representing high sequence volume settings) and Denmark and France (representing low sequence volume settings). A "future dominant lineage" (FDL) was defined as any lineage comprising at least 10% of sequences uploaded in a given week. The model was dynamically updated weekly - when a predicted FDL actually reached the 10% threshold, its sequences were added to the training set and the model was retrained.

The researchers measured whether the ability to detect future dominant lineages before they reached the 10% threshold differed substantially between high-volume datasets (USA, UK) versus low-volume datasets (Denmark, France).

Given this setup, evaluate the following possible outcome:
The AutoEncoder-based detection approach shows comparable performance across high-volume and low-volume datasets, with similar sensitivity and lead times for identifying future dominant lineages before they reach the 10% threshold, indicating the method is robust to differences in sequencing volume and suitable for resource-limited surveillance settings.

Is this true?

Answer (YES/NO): NO